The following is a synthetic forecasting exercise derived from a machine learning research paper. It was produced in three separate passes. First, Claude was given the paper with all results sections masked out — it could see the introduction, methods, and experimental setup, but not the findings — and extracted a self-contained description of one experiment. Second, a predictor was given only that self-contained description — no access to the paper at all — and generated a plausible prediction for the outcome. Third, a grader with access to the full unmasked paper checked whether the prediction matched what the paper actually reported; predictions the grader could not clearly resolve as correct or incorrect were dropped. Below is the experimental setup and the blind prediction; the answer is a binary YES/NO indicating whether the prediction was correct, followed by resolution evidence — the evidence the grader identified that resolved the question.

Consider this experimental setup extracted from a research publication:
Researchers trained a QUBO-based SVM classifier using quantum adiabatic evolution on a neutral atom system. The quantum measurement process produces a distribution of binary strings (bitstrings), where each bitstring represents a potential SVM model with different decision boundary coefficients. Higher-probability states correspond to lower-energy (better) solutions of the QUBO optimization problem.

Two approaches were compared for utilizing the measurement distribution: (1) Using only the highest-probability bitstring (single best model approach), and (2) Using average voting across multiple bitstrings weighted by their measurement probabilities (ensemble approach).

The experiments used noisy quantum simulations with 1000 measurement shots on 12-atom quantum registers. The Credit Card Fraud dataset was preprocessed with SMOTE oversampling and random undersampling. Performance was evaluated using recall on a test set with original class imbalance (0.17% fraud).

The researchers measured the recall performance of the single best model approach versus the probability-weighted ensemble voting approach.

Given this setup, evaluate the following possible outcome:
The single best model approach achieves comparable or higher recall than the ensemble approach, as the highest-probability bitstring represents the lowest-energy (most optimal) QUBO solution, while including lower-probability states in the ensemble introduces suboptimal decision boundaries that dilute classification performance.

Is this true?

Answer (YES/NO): NO